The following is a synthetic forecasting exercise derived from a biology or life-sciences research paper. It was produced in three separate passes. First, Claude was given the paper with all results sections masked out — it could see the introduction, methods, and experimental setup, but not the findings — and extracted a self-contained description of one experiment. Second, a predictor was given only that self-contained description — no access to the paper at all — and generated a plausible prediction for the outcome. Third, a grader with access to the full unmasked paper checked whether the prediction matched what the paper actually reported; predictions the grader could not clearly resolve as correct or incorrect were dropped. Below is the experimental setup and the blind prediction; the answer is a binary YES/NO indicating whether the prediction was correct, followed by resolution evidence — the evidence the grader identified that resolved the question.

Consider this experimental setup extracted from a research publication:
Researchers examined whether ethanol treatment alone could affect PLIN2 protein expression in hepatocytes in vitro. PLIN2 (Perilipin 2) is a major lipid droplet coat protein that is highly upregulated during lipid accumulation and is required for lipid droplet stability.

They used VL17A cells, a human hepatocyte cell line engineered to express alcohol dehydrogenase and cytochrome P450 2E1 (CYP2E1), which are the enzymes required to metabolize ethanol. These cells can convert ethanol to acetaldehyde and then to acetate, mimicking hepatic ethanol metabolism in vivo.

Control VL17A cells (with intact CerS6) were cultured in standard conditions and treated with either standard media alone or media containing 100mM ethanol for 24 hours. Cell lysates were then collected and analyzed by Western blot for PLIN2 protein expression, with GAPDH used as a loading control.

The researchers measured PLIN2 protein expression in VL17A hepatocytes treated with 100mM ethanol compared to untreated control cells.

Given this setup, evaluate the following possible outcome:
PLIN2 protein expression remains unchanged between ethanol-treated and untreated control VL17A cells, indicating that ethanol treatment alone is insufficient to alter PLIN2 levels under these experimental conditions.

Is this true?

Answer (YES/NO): NO